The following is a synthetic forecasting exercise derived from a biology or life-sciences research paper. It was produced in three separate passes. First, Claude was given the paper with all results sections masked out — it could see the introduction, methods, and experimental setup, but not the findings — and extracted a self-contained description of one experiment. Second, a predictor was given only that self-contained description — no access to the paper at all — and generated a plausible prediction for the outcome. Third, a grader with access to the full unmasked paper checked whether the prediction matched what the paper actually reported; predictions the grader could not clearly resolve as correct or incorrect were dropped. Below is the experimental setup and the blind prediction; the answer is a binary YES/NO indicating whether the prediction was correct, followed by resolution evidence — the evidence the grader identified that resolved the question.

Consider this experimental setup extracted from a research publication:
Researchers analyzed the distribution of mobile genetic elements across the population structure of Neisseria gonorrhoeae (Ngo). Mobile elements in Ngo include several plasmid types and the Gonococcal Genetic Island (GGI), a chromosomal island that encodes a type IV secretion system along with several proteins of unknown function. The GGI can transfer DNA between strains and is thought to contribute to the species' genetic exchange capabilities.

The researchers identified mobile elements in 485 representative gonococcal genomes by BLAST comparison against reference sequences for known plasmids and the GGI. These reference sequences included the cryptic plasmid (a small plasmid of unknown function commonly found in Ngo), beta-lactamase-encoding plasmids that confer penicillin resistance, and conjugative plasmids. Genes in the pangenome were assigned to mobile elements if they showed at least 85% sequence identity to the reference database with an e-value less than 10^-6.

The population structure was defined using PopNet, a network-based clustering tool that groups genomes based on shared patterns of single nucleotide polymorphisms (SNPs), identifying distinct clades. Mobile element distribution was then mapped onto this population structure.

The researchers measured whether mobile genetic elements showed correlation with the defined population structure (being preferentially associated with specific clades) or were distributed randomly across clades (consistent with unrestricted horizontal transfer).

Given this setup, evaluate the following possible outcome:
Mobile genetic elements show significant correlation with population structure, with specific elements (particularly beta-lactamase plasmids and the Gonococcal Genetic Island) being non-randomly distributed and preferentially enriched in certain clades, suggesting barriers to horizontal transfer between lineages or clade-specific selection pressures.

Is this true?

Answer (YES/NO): YES